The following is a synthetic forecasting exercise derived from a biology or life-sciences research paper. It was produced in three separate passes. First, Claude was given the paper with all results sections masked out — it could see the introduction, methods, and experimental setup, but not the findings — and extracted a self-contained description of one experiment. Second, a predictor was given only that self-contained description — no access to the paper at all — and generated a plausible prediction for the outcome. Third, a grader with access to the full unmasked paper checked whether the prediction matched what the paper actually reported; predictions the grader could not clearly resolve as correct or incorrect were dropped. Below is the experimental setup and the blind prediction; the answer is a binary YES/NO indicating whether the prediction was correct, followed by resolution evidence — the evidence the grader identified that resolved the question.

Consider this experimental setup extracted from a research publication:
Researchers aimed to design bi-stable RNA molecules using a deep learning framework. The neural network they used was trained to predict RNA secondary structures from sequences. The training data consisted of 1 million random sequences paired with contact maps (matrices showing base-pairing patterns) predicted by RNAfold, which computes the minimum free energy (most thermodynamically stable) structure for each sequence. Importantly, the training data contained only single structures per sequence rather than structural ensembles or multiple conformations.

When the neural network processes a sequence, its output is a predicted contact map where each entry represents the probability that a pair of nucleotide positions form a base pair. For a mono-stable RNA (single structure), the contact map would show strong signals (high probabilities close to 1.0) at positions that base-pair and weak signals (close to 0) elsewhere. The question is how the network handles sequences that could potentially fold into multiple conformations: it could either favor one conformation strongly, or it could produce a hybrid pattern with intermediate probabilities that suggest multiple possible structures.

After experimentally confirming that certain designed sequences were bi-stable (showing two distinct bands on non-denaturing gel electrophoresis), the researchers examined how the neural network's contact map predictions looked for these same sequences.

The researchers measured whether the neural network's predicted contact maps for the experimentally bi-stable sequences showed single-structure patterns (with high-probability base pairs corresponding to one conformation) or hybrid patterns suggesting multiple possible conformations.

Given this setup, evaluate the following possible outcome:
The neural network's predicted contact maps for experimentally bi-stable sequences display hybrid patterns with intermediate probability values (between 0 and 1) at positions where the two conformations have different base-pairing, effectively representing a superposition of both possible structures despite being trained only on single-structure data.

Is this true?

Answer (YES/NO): YES